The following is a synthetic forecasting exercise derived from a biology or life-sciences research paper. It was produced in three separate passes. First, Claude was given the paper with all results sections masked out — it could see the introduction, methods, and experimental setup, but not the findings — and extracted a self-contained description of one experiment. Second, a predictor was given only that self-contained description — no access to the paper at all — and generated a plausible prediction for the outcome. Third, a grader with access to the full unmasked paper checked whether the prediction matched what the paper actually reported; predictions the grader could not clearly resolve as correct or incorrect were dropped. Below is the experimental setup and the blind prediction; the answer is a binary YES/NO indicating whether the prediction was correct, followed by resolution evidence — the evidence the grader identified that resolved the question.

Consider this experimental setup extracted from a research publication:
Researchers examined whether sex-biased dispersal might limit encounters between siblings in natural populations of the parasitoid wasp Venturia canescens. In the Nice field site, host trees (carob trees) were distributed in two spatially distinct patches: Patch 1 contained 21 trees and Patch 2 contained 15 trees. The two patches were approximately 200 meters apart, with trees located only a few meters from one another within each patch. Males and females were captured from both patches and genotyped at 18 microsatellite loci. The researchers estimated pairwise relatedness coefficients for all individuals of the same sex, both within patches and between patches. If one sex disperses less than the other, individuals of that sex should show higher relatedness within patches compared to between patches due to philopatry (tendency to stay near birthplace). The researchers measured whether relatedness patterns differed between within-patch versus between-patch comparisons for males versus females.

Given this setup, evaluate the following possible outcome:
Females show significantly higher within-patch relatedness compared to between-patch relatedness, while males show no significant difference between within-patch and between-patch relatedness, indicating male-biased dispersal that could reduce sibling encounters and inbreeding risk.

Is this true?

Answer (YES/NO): YES